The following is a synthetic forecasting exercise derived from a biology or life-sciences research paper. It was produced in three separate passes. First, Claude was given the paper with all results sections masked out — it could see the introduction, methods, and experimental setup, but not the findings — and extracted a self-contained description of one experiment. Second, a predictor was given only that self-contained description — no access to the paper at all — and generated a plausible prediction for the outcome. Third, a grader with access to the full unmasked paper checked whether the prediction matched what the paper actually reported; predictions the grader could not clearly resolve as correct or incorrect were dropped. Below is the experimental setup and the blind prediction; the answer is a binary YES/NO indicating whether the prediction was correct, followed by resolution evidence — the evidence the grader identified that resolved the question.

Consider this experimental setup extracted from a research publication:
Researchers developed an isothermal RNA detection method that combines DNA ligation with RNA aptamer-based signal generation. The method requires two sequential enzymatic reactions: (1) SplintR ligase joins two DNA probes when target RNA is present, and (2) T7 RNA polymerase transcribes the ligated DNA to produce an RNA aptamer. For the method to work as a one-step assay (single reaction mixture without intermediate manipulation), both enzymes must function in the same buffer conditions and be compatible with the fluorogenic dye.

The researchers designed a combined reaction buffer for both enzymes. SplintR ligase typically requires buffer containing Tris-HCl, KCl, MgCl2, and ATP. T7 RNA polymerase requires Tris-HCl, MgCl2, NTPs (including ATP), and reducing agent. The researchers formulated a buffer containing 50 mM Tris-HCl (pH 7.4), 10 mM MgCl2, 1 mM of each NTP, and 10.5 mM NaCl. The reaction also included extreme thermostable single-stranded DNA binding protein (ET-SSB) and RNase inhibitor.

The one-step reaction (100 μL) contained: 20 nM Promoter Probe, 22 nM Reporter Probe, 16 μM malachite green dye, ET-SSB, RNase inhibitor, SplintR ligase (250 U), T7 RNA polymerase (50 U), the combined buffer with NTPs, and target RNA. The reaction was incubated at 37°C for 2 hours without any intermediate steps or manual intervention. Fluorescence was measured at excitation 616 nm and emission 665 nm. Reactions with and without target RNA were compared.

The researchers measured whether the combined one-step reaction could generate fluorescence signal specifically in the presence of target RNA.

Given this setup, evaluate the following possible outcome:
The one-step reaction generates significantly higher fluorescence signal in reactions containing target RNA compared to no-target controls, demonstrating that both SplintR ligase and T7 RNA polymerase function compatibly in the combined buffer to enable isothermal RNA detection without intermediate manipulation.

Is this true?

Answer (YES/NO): YES